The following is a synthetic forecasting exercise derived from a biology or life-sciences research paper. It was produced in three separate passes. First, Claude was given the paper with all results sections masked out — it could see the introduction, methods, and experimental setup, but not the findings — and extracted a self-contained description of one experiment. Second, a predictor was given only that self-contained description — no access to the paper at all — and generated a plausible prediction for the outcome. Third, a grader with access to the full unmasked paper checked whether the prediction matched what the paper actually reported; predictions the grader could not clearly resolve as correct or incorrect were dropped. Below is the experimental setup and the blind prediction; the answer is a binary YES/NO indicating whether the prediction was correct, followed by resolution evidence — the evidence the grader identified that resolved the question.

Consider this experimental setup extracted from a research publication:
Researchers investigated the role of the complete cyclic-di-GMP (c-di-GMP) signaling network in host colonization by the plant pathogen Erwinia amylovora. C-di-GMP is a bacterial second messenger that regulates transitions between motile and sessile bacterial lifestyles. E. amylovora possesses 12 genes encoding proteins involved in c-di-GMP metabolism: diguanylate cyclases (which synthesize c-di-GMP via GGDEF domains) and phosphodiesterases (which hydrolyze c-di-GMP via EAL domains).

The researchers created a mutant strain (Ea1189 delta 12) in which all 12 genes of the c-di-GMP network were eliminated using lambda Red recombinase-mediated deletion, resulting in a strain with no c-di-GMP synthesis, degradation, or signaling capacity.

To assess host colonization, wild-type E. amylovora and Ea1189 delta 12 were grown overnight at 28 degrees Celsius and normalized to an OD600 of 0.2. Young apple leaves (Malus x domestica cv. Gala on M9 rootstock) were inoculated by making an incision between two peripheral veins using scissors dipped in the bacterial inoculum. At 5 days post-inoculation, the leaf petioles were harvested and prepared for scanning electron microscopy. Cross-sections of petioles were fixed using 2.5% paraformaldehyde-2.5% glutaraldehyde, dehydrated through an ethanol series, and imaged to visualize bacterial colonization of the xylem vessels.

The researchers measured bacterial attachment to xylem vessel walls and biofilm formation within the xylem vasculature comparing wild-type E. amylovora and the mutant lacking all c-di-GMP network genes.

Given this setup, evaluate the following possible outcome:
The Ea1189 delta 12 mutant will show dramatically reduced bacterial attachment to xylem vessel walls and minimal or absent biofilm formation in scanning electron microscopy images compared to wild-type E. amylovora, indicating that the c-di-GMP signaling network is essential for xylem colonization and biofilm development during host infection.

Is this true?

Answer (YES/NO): YES